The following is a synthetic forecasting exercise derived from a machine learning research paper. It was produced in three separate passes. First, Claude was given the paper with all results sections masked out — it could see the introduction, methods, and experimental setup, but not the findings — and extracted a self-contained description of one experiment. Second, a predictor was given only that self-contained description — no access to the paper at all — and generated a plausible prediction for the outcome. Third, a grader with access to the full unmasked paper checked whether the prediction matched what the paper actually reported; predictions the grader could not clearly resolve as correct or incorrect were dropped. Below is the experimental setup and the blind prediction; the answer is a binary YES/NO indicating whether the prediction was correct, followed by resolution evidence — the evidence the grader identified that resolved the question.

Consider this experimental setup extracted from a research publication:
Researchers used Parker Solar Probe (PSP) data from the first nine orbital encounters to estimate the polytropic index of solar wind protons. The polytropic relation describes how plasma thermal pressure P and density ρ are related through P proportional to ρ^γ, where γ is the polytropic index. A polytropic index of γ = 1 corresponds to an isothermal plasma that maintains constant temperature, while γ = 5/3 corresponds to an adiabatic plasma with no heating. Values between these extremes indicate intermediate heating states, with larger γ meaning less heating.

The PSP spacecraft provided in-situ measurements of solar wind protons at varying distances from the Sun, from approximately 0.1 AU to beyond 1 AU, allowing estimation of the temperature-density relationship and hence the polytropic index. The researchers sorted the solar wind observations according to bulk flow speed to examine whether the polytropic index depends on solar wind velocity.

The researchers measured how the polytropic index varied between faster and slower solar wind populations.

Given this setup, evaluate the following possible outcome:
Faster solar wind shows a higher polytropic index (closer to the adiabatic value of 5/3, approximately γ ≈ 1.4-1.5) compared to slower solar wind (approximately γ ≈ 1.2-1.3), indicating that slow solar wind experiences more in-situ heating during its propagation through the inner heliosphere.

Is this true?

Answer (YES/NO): NO